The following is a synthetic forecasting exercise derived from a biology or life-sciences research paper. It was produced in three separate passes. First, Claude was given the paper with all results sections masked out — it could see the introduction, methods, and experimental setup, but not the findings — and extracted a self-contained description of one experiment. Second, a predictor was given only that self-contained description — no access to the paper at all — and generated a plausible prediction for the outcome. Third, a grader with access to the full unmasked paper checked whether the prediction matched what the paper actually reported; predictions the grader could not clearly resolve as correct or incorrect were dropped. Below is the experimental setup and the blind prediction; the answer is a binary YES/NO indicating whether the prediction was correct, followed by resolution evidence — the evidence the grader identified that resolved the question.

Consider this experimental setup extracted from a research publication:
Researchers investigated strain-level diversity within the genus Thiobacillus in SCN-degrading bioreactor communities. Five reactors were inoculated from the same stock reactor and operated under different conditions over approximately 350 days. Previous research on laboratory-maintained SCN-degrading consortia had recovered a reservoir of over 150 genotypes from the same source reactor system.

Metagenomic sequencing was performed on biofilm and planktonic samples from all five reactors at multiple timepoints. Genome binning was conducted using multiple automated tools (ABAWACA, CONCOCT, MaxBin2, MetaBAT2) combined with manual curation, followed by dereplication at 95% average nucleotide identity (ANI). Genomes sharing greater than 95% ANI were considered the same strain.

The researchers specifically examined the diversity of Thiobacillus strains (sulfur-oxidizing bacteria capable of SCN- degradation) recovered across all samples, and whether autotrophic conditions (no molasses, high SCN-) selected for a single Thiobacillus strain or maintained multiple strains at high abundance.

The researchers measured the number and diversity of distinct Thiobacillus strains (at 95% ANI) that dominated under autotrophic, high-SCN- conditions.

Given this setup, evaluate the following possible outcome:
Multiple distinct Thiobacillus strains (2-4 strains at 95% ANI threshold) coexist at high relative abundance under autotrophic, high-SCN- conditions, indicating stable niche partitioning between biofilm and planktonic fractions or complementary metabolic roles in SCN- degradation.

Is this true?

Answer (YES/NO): NO